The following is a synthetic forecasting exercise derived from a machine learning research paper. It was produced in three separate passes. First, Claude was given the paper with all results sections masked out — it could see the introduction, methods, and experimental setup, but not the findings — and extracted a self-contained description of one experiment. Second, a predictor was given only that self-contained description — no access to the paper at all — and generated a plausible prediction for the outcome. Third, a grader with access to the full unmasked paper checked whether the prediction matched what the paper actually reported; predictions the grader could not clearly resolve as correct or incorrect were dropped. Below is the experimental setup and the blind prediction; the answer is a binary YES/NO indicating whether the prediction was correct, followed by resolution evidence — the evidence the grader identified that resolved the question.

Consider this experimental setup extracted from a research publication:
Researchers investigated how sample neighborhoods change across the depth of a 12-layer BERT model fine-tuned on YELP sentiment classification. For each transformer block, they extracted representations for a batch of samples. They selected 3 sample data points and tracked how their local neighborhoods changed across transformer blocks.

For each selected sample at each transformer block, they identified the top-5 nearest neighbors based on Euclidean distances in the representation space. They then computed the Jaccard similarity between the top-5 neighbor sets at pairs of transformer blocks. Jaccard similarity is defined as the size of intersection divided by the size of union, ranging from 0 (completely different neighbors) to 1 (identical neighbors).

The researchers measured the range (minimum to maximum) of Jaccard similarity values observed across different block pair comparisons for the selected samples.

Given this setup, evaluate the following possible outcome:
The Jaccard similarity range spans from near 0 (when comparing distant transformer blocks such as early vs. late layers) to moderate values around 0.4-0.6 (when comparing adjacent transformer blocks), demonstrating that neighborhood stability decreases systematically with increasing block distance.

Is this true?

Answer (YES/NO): NO